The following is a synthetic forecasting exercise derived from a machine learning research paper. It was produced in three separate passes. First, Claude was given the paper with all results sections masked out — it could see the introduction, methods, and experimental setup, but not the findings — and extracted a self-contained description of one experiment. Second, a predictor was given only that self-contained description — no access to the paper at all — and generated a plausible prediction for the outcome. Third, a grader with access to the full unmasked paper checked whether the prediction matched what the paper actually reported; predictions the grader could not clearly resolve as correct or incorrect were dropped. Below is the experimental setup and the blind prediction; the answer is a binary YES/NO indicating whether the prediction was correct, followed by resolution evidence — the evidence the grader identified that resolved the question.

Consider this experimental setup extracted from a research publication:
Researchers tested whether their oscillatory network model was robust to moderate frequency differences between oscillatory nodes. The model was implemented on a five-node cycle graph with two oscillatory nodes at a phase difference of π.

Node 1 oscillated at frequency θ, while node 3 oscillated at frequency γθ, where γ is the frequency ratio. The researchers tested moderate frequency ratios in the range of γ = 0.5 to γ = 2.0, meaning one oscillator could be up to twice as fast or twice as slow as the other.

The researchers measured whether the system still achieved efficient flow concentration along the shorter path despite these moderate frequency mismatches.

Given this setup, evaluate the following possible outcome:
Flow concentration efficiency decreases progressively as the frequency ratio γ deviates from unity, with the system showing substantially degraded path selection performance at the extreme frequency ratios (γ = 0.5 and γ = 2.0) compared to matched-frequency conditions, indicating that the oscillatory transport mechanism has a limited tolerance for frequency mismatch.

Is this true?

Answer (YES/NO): NO